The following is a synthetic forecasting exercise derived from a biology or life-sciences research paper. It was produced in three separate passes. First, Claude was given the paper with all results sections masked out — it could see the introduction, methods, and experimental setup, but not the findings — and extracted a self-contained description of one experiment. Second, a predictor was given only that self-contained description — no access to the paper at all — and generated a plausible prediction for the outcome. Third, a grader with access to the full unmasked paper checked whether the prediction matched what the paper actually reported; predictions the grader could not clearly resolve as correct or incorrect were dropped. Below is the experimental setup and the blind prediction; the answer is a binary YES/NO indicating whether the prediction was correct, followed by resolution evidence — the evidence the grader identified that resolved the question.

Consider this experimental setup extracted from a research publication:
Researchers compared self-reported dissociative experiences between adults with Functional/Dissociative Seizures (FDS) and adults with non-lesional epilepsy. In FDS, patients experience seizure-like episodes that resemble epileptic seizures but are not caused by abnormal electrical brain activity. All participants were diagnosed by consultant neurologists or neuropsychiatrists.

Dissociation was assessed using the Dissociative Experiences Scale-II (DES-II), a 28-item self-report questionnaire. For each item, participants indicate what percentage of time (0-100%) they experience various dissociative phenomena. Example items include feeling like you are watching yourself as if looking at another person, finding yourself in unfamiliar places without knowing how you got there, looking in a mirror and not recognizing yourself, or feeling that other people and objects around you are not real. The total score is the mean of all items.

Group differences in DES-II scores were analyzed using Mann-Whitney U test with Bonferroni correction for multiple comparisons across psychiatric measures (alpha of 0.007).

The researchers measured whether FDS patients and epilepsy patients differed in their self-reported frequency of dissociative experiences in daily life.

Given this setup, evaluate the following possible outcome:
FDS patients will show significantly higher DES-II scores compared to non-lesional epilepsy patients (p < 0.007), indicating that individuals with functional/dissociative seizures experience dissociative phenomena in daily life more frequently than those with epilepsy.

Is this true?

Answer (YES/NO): NO